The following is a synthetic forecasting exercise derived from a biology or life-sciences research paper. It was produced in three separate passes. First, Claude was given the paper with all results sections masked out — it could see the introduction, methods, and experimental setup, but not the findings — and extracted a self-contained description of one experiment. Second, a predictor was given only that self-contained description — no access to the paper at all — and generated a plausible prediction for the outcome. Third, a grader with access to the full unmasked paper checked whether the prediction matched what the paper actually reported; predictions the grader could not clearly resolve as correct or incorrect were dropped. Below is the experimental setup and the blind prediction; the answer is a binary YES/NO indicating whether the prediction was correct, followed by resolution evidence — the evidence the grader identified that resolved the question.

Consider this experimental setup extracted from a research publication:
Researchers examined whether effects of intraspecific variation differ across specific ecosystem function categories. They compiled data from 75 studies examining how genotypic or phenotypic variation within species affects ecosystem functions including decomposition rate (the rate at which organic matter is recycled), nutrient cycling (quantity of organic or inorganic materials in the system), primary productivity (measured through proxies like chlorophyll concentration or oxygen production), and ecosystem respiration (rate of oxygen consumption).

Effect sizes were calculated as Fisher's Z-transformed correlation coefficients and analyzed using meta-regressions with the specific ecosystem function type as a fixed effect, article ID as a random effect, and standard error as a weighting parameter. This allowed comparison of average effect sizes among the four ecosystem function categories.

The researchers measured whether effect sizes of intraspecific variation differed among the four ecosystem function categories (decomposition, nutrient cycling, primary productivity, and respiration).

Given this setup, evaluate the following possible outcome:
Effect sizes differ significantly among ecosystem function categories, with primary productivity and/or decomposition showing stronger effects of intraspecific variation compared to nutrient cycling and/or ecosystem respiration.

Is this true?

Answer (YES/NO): NO